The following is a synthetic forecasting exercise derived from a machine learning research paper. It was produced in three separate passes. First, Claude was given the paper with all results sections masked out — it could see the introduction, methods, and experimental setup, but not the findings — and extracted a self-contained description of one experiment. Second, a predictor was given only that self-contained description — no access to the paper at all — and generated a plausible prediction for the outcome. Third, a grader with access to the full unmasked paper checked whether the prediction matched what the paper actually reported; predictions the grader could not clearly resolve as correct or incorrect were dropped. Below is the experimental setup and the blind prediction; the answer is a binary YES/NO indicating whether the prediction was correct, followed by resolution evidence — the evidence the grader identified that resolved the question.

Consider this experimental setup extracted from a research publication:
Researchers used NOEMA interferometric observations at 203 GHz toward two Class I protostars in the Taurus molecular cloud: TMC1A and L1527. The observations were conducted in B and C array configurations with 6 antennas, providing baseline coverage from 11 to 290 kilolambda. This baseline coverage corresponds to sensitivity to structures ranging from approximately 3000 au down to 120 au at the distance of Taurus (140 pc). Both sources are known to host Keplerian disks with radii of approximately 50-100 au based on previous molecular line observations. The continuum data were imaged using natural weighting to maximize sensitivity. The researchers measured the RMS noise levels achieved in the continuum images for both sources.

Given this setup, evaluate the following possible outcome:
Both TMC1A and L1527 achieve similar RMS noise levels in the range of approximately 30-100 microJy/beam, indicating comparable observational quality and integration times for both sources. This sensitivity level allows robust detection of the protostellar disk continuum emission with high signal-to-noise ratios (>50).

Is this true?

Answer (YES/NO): NO